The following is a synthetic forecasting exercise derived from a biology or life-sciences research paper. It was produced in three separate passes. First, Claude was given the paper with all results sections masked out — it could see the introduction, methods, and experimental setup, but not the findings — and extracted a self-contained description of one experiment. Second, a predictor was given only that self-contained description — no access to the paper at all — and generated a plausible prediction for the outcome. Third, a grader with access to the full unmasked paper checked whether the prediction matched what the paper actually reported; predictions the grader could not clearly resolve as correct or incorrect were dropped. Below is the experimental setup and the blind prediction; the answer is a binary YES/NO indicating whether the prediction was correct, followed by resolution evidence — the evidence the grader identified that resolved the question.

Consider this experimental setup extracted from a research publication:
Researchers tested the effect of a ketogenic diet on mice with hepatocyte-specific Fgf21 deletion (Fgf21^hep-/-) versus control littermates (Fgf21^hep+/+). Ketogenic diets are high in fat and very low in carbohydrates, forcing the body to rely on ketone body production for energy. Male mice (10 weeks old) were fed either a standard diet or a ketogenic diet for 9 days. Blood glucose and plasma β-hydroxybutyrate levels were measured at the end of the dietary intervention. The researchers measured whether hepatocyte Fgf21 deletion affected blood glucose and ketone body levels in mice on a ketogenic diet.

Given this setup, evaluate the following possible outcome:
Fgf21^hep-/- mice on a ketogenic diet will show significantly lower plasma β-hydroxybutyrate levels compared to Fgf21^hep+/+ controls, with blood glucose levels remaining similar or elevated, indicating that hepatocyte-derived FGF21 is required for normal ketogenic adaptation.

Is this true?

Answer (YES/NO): NO